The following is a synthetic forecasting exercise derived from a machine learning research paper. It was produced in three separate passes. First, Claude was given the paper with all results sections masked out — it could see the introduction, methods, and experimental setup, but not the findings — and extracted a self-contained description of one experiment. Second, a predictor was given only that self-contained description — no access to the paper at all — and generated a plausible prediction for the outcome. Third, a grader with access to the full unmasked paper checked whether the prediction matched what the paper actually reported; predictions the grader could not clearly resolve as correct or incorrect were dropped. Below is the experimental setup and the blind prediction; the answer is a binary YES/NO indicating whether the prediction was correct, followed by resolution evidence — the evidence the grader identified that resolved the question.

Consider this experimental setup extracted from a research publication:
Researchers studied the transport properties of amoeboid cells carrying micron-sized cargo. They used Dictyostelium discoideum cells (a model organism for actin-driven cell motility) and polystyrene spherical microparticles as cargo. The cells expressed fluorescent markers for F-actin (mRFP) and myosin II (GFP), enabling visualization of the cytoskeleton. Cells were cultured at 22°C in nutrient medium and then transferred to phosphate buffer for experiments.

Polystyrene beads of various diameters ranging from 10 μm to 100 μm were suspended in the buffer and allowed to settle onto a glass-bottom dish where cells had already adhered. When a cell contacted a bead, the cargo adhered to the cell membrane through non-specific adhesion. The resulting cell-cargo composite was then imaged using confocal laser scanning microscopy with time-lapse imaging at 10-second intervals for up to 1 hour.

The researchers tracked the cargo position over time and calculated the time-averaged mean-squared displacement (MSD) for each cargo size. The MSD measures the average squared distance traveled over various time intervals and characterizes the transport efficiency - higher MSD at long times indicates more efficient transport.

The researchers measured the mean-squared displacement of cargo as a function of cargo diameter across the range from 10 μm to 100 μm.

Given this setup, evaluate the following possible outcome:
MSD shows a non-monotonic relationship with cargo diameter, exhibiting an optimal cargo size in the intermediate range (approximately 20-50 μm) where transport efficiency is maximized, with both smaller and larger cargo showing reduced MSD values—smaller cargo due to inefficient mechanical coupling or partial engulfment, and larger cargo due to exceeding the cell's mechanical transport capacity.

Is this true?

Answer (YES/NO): YES